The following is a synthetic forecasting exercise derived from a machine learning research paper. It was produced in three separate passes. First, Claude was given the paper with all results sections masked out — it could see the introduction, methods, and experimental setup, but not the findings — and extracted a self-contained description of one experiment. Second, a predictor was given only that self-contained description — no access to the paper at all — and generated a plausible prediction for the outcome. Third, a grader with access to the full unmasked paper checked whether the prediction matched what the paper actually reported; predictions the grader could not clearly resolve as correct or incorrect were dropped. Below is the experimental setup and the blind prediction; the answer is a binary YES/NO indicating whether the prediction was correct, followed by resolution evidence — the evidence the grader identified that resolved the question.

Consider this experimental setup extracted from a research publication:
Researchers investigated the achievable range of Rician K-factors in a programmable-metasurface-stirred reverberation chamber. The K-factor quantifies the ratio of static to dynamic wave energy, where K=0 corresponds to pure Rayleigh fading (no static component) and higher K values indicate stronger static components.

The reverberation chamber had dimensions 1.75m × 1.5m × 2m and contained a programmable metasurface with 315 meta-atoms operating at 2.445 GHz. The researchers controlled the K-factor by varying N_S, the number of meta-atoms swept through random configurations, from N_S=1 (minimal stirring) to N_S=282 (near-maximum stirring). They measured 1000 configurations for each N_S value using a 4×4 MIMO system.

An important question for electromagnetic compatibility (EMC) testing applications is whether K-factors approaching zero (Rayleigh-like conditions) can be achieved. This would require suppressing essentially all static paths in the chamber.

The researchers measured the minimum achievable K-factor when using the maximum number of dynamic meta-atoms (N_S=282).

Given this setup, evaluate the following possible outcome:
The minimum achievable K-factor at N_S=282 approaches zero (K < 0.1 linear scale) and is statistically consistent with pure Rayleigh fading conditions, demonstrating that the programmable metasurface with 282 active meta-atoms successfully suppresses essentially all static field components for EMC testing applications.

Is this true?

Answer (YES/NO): NO